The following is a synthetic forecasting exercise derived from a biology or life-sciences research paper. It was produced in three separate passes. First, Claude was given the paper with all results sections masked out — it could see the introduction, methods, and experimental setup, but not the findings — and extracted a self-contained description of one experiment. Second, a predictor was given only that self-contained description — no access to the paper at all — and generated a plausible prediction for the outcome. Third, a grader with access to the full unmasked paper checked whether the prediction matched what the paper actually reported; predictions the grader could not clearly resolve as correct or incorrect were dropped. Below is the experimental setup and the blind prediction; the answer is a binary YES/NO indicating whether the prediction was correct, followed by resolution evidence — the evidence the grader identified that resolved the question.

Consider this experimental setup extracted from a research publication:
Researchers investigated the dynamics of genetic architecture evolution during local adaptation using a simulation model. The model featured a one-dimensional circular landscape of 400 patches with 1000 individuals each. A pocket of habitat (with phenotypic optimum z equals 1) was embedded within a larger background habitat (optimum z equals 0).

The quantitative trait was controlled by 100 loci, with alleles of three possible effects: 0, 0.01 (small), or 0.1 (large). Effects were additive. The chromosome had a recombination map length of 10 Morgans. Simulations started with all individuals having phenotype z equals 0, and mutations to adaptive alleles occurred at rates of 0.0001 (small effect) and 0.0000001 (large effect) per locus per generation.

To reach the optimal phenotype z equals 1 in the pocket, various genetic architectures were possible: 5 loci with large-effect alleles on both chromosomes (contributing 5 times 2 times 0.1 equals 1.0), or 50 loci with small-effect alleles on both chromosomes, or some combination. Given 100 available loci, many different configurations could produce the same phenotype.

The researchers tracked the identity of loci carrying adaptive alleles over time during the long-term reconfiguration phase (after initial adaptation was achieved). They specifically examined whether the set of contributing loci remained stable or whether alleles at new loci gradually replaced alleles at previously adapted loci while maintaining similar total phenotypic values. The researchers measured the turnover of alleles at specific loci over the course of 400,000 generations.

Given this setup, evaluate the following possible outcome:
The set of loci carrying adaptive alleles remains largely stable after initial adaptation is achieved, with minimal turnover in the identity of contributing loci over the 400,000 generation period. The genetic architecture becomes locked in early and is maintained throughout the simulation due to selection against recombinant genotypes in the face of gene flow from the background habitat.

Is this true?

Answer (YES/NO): NO